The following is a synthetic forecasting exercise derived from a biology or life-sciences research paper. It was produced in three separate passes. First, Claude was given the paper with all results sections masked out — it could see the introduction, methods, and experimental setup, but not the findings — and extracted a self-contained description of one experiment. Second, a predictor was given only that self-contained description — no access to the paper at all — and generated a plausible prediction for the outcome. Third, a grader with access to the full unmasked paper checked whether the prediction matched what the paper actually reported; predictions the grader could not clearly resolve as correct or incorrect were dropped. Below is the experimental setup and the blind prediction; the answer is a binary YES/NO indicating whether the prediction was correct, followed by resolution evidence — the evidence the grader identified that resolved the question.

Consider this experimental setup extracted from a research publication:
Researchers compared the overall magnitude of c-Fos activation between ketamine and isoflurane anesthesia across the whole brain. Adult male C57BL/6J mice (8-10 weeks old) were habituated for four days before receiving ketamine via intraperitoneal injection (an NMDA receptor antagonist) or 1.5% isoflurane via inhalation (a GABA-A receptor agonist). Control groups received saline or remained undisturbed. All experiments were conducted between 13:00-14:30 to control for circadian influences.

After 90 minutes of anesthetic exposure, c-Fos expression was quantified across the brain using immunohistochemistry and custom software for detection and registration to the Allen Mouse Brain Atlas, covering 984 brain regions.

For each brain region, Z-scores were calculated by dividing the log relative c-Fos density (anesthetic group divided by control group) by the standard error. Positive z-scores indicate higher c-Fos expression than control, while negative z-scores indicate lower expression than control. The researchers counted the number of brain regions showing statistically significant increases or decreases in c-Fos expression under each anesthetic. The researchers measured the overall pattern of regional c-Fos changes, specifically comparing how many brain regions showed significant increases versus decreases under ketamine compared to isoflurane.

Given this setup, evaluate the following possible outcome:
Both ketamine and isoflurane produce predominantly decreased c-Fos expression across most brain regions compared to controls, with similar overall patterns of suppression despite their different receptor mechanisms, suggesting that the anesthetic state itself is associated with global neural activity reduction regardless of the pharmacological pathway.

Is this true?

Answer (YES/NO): NO